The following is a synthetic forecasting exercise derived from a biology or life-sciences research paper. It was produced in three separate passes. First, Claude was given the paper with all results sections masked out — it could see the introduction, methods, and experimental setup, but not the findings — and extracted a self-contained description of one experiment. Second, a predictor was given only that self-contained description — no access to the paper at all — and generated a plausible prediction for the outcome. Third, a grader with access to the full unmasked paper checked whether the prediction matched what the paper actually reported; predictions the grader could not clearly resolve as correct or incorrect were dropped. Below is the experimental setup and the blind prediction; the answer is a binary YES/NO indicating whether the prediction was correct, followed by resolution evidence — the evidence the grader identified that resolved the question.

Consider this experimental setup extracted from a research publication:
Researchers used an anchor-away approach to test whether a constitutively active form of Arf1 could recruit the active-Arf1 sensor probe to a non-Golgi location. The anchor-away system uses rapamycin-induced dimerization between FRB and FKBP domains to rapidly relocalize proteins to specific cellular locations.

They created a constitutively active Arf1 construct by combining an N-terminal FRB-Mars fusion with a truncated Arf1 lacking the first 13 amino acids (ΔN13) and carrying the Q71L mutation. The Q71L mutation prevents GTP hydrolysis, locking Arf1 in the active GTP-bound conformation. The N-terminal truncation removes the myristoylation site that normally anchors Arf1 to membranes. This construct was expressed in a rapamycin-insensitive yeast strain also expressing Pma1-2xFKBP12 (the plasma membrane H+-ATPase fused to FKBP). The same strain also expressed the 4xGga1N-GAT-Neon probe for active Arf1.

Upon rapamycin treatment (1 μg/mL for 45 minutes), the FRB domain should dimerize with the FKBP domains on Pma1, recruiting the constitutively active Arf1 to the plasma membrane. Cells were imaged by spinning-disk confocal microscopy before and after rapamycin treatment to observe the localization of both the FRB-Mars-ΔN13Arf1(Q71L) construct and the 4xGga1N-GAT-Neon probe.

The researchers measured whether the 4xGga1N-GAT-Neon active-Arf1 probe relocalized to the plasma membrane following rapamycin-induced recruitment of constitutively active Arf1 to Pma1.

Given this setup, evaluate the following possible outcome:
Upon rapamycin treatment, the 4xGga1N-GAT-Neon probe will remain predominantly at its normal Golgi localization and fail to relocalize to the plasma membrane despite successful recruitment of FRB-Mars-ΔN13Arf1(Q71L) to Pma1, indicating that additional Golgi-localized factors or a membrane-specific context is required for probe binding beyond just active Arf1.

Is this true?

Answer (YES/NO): NO